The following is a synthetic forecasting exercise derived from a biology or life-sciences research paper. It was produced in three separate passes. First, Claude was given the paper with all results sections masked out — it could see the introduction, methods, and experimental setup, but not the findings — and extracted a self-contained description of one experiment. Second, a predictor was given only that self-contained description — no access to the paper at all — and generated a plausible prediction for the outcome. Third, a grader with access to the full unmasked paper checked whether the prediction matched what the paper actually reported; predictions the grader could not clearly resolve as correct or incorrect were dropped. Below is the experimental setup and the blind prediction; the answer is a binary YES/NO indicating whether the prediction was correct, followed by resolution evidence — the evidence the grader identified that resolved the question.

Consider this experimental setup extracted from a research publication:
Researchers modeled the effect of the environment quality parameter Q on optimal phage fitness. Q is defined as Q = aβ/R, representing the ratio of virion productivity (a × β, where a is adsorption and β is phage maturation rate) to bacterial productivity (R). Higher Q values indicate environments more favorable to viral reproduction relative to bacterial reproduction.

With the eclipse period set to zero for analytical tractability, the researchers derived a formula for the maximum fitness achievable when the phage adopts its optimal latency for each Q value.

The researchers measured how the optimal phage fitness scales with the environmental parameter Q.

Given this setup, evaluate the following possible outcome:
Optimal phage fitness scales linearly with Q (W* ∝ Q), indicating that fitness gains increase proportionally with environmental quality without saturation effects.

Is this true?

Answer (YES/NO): NO